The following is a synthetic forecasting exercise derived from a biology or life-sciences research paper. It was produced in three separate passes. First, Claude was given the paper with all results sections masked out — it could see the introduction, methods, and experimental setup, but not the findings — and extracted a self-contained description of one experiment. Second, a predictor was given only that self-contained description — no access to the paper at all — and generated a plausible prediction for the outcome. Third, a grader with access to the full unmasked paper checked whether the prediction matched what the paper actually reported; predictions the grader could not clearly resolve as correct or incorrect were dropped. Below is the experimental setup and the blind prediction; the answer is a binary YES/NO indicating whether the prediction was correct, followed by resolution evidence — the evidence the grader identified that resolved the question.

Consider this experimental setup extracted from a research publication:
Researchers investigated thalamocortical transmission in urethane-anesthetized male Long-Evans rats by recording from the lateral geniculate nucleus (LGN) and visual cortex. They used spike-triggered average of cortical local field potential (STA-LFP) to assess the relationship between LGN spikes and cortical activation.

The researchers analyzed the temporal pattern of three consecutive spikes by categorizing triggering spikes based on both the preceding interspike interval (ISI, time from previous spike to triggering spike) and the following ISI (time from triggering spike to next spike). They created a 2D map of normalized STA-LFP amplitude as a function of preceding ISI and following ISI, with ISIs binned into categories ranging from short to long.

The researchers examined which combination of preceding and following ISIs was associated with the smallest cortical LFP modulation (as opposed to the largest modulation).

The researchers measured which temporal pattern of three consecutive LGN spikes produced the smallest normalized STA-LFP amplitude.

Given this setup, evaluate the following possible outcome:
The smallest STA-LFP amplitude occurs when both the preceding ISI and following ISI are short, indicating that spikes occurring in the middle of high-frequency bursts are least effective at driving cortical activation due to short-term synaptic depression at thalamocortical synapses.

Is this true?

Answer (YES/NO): NO